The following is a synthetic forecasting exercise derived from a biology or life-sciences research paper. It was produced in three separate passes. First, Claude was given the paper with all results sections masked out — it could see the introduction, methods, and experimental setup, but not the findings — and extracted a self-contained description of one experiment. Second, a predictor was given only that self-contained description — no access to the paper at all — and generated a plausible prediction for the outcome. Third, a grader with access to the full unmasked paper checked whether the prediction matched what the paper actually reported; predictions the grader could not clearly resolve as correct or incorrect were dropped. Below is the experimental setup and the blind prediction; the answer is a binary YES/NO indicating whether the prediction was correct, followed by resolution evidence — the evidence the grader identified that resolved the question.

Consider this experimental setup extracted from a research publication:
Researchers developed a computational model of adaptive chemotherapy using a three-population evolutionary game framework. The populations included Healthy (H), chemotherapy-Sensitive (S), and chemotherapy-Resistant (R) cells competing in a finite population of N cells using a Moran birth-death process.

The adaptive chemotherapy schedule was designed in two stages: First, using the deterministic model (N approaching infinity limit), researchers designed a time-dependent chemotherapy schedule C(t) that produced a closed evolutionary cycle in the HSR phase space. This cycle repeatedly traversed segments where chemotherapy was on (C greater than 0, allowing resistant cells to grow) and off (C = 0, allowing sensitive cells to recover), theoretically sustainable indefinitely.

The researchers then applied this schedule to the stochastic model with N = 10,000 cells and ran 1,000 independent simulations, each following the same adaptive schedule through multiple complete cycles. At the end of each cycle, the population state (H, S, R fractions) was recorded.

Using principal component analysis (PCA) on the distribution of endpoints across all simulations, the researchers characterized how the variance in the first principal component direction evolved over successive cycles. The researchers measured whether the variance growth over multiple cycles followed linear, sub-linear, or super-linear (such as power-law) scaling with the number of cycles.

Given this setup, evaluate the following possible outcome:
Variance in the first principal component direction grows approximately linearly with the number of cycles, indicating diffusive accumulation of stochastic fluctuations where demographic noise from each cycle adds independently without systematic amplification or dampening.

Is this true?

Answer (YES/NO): NO